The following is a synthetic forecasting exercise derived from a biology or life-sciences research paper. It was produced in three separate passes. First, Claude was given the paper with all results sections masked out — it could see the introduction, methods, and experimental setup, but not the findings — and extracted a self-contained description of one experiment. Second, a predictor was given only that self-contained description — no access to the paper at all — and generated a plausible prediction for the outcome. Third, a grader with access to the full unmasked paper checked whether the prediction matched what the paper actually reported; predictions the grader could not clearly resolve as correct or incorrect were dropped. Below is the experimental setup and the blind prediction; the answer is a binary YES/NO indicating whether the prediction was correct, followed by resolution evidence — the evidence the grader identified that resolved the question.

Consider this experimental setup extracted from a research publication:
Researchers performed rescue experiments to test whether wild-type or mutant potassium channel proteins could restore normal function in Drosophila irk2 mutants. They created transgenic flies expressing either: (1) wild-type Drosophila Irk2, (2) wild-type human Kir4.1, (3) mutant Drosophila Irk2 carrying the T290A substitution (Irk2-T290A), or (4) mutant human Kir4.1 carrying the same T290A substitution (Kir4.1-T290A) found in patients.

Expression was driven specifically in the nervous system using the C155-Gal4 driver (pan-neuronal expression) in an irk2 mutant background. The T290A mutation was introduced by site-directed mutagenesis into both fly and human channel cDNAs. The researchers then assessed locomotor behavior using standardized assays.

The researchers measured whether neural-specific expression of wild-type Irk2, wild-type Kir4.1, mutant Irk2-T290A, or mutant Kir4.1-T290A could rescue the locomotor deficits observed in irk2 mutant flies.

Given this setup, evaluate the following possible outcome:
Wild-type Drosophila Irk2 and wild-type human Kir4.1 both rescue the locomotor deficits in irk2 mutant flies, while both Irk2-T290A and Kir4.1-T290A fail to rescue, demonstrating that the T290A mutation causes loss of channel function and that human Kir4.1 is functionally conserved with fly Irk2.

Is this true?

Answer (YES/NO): YES